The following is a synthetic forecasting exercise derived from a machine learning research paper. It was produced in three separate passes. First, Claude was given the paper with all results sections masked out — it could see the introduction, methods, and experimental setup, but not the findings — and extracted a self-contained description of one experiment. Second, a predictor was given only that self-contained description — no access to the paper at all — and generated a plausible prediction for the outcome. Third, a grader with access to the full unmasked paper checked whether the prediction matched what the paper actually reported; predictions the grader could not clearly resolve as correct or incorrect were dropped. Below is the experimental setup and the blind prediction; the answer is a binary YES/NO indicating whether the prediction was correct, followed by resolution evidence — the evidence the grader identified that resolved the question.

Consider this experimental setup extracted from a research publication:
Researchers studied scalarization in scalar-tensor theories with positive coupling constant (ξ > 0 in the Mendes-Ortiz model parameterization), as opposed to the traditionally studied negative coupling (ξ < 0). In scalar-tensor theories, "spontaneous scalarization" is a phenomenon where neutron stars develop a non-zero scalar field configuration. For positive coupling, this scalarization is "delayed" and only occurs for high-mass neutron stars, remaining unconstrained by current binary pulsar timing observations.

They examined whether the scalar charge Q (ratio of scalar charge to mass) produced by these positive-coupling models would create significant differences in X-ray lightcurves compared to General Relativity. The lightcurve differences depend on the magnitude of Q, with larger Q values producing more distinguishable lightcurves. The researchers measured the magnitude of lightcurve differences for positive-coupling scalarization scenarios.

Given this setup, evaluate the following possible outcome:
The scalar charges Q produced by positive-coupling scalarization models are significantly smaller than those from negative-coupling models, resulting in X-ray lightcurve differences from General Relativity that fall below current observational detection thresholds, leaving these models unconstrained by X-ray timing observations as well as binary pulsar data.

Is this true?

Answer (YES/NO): YES